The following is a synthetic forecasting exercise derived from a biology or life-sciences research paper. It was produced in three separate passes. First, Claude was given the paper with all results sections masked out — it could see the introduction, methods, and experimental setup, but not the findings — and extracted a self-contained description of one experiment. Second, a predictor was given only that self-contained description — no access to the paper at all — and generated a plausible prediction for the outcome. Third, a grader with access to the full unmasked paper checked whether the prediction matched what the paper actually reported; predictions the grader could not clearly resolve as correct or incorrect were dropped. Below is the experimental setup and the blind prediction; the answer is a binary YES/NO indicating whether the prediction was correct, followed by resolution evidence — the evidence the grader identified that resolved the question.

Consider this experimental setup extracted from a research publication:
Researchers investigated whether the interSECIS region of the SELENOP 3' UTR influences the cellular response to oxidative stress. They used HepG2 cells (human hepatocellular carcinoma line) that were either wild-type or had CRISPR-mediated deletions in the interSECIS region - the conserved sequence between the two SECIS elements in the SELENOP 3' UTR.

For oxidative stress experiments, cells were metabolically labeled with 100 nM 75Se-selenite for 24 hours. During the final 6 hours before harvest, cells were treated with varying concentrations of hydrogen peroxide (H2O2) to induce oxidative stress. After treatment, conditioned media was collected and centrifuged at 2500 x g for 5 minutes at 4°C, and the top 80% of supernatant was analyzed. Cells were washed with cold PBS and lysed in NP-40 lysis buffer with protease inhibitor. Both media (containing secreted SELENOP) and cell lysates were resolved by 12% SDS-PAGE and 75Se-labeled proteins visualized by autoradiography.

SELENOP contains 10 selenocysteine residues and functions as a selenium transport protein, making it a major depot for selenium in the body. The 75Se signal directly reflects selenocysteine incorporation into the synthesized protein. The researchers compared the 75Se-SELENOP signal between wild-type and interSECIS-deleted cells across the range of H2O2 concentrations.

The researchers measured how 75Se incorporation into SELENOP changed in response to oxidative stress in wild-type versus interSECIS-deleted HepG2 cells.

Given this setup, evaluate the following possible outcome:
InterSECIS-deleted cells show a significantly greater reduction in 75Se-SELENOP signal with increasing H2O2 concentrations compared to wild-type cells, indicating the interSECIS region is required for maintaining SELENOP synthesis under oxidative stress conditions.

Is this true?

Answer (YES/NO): NO